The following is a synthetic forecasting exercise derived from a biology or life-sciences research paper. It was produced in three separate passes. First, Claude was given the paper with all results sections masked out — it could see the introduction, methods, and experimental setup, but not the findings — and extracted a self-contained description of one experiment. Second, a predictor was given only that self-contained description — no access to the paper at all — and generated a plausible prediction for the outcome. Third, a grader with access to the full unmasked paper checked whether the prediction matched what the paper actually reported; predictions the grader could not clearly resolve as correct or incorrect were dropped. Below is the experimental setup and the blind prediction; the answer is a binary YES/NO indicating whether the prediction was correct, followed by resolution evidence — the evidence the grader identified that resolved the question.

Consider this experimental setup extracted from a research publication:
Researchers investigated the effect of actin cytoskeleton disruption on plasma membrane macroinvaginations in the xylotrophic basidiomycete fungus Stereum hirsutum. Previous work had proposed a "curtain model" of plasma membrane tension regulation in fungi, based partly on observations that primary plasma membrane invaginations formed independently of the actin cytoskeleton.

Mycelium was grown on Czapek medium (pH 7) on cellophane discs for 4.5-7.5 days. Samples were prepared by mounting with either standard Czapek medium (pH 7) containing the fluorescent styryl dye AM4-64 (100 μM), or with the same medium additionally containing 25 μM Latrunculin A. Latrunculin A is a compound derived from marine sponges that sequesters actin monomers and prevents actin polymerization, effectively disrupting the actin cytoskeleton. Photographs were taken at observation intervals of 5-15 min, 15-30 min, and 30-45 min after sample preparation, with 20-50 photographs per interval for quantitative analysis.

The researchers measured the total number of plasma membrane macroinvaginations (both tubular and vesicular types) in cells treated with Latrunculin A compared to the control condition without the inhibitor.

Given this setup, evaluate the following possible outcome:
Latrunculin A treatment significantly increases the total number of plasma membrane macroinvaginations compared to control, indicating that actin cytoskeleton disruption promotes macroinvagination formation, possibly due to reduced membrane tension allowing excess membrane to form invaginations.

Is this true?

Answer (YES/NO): YES